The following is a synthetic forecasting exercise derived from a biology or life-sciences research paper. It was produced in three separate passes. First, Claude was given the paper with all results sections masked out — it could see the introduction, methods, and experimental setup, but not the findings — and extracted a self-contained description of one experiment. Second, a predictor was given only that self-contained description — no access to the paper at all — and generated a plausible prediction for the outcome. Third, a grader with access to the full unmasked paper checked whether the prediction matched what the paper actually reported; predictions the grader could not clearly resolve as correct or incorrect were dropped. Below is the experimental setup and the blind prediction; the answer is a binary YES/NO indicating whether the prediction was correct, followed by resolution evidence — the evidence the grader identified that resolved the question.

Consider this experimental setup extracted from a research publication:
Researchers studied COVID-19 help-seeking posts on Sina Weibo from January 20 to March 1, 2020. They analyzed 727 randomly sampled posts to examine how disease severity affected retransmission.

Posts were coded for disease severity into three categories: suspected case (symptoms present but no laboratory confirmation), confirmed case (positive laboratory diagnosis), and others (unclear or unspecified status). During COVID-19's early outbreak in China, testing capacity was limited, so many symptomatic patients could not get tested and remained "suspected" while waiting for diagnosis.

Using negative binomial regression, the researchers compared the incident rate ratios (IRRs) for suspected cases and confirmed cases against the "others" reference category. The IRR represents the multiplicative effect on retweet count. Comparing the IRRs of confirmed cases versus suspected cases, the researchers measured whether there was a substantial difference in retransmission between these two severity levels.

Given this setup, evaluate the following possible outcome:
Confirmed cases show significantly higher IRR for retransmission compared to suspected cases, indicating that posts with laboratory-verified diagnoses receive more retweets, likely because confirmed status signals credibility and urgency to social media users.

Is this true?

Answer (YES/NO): NO